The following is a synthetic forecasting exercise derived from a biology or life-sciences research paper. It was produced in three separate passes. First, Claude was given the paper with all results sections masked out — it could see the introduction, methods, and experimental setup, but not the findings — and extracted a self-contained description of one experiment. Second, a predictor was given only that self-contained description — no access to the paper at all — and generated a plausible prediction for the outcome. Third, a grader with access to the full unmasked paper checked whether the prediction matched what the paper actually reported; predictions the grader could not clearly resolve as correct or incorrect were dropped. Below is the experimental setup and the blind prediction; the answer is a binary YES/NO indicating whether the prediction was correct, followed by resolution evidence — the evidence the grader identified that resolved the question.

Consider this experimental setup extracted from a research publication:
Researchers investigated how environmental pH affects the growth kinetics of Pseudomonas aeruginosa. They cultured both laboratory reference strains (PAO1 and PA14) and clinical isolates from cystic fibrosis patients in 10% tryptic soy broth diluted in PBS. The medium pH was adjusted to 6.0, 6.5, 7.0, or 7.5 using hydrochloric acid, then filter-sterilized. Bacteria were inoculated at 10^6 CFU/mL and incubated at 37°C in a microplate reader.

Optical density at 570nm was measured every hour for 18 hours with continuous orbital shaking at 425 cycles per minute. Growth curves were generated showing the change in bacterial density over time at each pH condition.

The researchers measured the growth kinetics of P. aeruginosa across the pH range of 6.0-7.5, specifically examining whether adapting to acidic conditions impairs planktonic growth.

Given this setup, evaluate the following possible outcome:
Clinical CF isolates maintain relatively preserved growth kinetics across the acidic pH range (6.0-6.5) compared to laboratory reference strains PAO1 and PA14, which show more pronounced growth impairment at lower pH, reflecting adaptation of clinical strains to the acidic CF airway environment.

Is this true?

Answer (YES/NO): NO